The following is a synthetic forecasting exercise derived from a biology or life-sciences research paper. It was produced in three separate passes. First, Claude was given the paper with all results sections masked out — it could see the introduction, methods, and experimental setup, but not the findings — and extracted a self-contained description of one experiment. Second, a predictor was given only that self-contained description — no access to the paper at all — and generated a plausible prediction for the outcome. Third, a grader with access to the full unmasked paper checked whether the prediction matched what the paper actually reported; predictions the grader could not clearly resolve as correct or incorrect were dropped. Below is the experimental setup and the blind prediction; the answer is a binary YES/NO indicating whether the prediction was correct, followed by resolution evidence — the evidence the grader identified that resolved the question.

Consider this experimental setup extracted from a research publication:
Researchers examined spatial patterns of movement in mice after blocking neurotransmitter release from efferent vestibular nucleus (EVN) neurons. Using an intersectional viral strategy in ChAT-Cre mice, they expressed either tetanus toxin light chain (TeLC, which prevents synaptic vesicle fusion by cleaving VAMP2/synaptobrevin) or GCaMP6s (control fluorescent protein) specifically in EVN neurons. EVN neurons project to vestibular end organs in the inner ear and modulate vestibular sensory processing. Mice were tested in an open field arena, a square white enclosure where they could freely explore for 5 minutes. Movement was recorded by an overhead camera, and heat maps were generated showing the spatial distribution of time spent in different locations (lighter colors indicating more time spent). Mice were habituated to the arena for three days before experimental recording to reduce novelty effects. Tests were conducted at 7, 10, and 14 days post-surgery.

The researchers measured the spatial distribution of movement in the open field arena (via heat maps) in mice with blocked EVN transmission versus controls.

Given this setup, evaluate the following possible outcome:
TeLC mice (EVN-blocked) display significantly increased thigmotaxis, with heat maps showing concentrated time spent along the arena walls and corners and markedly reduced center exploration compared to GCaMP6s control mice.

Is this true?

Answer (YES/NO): NO